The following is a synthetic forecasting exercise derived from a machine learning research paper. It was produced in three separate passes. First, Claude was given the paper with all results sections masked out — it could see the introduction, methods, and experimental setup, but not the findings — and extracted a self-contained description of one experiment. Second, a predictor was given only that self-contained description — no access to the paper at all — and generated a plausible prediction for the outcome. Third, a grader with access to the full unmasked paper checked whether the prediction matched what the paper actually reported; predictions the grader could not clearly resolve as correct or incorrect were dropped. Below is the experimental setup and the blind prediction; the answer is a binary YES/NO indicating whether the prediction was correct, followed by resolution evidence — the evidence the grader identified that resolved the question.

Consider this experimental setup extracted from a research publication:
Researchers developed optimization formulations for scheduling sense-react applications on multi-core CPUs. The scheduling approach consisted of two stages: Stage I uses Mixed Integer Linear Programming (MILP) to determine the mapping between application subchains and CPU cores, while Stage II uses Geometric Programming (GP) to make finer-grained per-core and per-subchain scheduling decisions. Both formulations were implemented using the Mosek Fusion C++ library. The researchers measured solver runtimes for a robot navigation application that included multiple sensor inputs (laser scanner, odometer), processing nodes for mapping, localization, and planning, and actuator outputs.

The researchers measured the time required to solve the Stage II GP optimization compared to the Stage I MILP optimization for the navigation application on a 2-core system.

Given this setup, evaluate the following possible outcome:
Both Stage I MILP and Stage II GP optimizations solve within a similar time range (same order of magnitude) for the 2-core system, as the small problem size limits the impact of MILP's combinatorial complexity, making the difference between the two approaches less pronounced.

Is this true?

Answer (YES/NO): YES